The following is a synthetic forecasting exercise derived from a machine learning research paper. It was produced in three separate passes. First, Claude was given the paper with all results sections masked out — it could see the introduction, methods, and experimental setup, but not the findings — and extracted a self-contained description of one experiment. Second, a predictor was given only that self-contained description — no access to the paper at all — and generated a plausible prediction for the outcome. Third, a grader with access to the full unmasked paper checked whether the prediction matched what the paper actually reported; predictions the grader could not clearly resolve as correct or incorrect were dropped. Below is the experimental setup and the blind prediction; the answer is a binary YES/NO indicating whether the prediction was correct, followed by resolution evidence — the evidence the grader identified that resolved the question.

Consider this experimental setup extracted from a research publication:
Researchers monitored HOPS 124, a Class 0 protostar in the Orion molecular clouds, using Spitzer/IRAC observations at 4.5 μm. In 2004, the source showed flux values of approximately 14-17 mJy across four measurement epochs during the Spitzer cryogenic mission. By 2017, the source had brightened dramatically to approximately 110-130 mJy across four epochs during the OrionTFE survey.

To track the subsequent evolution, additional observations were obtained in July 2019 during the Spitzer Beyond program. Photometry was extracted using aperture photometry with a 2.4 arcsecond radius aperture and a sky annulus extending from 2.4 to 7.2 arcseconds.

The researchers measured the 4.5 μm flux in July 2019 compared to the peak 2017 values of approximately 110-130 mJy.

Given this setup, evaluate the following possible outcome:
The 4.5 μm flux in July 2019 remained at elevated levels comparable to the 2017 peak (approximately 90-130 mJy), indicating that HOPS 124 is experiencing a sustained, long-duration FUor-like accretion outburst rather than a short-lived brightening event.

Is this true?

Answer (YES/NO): NO